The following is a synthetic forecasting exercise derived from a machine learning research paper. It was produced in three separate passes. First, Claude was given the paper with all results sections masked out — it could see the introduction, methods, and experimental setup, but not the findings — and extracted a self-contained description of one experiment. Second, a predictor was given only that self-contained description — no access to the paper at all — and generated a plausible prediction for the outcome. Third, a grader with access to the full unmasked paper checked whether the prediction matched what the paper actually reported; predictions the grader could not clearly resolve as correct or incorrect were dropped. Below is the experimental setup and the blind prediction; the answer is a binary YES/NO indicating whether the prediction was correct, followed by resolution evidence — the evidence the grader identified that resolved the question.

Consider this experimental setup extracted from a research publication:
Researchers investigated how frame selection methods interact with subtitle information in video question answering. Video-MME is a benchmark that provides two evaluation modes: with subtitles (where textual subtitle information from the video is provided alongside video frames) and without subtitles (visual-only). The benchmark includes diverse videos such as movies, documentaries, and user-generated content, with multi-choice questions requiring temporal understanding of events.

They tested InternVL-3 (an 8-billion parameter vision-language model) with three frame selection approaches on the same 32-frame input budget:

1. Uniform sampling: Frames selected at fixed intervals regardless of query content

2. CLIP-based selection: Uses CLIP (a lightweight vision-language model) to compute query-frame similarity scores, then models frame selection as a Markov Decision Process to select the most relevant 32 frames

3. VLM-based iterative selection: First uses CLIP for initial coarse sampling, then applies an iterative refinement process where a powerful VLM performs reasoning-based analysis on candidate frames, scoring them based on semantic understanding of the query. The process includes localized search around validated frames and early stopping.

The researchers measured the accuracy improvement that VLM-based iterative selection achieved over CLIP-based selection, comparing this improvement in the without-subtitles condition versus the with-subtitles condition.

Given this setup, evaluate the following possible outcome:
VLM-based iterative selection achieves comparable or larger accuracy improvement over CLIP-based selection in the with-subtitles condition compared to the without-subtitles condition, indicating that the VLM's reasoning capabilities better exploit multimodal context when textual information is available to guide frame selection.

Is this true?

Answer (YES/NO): NO